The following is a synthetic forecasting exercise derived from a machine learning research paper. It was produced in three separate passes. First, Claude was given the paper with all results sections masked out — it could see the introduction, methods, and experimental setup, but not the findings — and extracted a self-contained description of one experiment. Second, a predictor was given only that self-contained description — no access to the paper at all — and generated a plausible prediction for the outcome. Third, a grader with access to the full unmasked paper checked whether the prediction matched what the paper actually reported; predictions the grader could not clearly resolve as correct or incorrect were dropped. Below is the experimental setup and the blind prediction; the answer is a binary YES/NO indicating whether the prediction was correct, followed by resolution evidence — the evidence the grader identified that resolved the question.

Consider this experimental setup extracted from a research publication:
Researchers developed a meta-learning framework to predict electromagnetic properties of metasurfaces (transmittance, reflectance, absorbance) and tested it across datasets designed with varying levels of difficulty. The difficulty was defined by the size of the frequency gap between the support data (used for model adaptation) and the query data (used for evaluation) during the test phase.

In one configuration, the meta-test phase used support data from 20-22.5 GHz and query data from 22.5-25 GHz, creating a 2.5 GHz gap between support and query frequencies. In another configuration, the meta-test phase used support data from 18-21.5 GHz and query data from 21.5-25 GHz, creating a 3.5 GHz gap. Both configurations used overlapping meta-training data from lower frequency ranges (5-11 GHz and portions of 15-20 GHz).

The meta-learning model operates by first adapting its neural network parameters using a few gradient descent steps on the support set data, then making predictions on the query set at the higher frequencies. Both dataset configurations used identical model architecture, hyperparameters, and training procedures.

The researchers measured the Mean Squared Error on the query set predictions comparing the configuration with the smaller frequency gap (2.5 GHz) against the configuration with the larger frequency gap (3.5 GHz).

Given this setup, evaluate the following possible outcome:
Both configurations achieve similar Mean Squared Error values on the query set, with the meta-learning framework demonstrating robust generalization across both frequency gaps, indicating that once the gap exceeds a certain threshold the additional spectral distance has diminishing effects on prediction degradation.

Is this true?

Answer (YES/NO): NO